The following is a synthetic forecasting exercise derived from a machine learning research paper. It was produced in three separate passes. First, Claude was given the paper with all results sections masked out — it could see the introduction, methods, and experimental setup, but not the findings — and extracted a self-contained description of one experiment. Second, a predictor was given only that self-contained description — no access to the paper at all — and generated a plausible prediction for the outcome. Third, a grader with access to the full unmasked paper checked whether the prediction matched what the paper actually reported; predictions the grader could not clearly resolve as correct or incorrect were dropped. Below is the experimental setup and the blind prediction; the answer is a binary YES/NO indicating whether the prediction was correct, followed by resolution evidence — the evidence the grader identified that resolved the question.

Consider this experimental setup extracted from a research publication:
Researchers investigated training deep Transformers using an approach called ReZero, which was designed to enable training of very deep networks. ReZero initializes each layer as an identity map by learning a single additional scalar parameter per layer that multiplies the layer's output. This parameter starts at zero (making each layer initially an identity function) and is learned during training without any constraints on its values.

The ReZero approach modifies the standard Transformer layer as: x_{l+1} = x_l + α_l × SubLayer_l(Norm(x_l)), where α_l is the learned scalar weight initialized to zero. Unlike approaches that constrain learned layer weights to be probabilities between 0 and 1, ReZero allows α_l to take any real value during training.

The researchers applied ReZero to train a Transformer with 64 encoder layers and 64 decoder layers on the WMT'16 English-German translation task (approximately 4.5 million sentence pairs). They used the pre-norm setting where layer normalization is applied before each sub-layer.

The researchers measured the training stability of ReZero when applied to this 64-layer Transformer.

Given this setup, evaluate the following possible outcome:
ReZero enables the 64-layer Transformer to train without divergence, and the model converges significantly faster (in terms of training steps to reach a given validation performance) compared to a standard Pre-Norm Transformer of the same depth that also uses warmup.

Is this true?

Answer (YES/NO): NO